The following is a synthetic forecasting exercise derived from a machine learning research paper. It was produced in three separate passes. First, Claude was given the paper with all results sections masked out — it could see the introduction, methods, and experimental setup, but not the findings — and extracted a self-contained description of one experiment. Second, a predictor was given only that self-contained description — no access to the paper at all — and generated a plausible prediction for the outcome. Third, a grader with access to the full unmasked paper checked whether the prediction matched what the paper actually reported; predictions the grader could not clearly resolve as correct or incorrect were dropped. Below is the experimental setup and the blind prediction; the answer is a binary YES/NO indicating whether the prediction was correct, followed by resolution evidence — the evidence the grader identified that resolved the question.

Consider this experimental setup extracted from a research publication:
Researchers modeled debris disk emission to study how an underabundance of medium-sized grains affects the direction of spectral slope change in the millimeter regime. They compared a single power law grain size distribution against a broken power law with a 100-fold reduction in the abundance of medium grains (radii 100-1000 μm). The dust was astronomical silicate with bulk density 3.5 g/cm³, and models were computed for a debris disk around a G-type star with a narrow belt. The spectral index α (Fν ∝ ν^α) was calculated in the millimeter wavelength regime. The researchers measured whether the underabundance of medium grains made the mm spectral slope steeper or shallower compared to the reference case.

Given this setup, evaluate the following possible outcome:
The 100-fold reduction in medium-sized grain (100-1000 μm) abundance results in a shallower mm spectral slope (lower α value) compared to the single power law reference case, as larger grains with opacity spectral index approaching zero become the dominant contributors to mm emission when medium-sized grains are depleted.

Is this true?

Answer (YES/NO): YES